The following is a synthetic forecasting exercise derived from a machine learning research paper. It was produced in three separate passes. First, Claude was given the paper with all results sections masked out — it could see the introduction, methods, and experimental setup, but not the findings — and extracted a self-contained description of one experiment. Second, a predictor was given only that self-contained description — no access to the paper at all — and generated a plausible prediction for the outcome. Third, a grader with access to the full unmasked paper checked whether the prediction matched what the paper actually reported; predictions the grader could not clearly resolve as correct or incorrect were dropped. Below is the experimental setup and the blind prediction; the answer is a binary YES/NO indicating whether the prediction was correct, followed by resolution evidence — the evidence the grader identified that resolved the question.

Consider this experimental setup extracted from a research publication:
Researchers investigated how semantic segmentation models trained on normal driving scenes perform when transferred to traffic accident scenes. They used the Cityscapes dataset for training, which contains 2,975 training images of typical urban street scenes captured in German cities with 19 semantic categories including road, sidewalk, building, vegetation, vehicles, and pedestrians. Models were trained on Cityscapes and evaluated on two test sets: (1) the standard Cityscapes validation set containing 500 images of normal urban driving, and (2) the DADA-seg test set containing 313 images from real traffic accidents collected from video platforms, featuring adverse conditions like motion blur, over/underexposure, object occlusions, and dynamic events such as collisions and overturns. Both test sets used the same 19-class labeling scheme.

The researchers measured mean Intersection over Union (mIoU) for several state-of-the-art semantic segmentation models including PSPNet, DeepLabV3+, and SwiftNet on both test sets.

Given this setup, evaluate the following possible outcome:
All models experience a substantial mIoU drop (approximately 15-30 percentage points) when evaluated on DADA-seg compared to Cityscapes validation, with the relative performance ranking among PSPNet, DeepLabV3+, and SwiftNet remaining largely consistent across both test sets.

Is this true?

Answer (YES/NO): NO